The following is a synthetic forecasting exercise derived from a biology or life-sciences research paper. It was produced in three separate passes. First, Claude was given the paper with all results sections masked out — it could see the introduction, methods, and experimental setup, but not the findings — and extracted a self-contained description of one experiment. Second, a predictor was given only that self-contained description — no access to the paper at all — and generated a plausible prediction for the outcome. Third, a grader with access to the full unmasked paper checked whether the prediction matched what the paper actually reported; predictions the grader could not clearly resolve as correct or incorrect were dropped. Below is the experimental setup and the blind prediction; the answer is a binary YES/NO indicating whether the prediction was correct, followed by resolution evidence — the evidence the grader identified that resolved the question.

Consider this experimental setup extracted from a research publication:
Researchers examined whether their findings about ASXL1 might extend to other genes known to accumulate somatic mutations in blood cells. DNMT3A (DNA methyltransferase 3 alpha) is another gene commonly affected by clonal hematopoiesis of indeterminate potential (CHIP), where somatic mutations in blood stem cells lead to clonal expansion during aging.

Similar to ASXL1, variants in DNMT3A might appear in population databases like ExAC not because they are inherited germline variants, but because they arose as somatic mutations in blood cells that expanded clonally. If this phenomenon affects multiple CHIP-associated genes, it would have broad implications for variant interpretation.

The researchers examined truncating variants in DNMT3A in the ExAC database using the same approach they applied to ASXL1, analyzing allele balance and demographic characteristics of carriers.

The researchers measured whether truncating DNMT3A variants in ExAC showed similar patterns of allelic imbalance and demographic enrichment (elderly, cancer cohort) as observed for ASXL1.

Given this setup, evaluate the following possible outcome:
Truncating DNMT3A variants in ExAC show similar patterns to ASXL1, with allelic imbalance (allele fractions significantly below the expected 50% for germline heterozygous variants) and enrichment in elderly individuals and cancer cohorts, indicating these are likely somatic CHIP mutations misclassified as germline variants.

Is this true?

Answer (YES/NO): YES